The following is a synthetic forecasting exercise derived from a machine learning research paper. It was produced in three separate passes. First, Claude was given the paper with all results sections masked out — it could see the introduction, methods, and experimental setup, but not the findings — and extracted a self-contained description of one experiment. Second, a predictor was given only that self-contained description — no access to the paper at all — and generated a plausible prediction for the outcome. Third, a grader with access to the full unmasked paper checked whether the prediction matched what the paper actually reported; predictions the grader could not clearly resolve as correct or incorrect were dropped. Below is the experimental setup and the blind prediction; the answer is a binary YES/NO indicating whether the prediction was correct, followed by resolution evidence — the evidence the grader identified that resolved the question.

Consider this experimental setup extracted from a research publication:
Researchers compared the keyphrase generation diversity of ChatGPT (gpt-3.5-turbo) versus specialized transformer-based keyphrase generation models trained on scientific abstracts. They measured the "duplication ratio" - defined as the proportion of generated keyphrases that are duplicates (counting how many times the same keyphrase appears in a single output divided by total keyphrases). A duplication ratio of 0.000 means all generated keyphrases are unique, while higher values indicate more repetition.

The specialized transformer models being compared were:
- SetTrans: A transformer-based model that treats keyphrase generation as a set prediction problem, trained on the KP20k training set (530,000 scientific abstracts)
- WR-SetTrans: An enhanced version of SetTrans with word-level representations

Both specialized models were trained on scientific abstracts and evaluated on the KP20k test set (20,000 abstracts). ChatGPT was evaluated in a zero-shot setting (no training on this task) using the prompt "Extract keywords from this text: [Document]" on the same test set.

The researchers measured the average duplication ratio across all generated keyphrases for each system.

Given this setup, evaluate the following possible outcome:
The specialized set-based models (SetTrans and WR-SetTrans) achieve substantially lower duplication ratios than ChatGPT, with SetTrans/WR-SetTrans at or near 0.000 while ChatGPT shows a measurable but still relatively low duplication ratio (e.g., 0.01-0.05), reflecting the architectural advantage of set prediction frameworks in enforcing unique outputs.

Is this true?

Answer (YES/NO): NO